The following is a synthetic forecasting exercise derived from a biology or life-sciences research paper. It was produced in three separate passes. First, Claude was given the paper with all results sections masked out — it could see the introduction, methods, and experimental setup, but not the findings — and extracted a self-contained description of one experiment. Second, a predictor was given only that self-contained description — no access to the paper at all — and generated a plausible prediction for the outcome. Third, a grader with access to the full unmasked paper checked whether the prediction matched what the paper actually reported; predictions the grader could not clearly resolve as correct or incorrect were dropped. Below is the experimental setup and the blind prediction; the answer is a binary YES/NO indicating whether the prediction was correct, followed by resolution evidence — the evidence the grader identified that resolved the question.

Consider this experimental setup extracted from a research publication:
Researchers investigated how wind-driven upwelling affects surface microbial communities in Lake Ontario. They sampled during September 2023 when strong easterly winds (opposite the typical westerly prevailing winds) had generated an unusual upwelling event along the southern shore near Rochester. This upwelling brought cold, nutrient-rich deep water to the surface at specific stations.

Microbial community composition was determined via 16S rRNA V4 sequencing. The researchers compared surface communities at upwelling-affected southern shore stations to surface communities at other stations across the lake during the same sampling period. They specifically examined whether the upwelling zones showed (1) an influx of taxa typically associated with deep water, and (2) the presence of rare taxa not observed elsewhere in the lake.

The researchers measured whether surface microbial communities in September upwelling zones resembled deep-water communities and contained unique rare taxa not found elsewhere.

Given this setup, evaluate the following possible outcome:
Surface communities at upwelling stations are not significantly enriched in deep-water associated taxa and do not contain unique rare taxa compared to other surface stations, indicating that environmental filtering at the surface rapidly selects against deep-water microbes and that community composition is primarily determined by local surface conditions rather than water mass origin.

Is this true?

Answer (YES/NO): NO